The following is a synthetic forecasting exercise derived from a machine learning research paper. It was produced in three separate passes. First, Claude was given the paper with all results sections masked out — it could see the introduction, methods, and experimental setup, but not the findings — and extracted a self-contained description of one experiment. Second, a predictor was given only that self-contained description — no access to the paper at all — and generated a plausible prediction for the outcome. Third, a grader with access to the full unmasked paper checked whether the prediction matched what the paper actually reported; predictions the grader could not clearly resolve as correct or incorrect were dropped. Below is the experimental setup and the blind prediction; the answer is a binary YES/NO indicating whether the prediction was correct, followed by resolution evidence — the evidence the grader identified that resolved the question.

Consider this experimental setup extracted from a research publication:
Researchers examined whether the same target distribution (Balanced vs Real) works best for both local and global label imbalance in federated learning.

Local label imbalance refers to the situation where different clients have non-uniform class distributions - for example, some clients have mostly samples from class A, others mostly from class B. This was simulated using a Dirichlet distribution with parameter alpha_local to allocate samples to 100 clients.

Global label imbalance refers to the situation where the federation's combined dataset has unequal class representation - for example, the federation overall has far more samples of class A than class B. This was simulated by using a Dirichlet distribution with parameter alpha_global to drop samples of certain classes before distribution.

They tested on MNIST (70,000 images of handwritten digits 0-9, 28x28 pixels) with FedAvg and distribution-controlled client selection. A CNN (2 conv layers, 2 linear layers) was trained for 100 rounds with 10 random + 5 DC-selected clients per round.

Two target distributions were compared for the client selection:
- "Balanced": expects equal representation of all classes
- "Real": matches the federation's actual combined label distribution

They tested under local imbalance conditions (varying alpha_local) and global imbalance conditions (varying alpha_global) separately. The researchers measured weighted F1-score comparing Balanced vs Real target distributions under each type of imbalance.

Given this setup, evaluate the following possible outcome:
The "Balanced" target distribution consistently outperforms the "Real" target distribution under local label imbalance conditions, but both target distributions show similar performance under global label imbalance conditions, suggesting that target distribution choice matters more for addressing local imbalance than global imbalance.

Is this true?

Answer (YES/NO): NO